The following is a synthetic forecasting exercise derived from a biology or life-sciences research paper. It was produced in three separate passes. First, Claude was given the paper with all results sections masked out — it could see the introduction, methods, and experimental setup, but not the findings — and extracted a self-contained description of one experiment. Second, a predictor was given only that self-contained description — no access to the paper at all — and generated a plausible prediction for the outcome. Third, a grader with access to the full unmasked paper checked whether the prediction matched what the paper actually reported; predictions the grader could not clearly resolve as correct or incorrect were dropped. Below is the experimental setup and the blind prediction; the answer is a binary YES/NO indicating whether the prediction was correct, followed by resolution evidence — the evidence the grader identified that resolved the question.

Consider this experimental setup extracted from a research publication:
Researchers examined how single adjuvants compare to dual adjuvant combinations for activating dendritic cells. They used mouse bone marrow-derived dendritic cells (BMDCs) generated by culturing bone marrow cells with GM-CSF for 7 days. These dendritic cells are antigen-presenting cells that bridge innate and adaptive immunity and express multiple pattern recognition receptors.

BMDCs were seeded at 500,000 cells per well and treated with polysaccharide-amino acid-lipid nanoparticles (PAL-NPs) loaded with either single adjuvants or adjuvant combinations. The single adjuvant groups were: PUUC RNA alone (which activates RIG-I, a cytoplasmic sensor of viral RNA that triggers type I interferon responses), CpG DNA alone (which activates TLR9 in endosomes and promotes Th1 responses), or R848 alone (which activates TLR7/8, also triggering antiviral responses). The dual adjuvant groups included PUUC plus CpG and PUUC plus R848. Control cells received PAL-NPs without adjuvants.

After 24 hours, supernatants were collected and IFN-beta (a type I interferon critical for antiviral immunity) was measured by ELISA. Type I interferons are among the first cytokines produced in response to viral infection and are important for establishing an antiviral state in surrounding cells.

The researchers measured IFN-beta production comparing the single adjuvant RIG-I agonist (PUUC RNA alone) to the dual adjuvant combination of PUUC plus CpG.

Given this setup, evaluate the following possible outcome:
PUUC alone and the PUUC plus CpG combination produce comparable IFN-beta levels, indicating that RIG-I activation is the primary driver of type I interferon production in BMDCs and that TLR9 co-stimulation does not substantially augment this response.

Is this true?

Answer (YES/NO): NO